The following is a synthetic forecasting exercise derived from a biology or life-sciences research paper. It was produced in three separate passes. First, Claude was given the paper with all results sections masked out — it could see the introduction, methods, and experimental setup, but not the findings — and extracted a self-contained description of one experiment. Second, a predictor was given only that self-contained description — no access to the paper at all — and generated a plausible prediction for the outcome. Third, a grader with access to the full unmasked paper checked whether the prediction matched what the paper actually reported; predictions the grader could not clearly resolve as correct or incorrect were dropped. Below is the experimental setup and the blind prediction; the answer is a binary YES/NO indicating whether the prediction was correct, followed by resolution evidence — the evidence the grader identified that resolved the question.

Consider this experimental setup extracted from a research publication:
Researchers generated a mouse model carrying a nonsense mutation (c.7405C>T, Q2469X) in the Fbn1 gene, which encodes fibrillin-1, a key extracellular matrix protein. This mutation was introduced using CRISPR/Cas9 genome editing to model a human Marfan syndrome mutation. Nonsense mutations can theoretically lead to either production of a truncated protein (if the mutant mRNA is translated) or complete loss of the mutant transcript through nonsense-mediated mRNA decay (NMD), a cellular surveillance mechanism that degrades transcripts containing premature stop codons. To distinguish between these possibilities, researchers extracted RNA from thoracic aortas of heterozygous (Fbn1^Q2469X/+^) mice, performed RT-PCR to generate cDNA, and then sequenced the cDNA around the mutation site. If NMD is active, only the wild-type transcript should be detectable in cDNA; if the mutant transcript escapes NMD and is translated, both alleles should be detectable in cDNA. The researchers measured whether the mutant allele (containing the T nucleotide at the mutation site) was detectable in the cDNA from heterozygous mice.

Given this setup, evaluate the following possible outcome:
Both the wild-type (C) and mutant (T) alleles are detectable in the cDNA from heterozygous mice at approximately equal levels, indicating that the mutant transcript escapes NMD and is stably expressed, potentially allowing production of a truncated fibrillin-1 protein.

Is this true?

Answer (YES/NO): NO